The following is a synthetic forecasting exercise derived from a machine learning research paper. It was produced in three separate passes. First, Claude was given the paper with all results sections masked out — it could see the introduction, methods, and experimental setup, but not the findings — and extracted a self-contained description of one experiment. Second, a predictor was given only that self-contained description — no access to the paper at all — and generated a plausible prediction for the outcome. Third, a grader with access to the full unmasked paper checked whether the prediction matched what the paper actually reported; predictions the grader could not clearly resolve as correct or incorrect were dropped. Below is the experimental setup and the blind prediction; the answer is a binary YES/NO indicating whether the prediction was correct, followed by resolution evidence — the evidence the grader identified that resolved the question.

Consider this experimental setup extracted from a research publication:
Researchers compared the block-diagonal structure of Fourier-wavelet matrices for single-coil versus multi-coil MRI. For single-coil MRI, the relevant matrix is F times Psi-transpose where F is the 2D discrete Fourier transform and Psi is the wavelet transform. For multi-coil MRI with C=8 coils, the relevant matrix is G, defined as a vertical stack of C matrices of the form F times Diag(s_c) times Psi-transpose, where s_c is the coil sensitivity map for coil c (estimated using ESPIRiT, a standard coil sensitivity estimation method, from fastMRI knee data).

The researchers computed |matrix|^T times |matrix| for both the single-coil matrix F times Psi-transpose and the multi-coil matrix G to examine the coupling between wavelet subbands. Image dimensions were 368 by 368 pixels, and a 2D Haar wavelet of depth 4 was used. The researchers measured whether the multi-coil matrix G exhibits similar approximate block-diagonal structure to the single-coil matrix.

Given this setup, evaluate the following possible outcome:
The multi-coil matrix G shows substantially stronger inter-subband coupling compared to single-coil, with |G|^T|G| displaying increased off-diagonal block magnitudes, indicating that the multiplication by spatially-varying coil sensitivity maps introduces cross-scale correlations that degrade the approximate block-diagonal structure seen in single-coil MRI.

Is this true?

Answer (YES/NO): NO